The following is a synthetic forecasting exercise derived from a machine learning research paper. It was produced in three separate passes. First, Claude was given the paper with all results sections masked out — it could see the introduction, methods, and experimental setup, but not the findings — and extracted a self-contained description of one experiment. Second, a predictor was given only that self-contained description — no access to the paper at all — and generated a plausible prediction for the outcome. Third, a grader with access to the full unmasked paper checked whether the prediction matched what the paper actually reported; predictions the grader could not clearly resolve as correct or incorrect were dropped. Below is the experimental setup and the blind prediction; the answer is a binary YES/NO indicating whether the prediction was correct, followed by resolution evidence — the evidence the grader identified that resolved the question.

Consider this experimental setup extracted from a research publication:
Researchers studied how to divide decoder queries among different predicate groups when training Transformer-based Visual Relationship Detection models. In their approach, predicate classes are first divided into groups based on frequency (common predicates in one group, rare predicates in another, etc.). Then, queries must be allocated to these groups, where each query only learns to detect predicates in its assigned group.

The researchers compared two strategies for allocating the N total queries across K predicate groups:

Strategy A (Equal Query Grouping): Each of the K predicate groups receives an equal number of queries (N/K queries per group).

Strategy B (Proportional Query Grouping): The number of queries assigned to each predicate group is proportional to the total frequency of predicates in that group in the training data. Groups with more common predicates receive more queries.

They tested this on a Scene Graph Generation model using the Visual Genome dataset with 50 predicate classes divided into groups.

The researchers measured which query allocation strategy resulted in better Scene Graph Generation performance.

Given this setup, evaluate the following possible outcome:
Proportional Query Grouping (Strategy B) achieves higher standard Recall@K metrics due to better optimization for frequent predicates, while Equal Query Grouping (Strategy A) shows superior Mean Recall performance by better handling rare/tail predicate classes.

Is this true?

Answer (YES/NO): NO